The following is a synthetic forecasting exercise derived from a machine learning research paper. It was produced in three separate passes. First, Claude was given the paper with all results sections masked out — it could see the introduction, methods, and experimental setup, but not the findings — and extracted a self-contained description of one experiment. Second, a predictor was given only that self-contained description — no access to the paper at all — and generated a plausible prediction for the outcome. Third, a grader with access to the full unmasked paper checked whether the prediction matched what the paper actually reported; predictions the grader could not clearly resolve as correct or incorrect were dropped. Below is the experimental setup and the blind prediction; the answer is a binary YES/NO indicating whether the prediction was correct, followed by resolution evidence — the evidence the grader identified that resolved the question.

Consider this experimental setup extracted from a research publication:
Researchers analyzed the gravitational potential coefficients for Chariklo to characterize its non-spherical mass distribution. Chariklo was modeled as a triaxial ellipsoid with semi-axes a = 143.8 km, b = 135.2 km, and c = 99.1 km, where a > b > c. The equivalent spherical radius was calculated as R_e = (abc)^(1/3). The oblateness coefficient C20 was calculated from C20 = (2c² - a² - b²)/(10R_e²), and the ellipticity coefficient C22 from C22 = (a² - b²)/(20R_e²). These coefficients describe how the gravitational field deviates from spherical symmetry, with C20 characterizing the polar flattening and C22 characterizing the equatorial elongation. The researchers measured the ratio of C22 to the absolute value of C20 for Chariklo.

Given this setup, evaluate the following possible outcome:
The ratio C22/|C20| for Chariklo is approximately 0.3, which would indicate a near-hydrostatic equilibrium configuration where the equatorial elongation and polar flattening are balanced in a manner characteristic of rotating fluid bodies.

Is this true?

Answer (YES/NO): NO